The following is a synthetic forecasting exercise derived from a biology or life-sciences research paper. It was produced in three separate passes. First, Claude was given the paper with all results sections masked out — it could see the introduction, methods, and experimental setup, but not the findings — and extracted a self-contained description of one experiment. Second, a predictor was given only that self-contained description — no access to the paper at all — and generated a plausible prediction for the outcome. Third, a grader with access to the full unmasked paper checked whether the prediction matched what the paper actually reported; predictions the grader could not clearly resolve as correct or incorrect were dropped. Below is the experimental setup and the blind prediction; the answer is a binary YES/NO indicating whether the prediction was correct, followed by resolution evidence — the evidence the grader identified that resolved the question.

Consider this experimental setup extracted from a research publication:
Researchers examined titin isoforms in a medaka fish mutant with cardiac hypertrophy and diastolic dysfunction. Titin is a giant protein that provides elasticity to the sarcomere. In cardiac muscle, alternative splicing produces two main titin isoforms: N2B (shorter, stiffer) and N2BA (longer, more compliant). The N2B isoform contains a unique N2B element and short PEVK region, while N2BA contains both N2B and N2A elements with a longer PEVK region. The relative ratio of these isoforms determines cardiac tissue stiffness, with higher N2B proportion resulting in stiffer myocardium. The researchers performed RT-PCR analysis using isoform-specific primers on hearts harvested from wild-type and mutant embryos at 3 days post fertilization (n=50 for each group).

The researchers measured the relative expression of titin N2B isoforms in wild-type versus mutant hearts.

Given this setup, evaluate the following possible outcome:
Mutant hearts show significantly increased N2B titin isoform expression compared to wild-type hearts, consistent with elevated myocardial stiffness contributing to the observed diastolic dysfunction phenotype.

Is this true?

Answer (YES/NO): YES